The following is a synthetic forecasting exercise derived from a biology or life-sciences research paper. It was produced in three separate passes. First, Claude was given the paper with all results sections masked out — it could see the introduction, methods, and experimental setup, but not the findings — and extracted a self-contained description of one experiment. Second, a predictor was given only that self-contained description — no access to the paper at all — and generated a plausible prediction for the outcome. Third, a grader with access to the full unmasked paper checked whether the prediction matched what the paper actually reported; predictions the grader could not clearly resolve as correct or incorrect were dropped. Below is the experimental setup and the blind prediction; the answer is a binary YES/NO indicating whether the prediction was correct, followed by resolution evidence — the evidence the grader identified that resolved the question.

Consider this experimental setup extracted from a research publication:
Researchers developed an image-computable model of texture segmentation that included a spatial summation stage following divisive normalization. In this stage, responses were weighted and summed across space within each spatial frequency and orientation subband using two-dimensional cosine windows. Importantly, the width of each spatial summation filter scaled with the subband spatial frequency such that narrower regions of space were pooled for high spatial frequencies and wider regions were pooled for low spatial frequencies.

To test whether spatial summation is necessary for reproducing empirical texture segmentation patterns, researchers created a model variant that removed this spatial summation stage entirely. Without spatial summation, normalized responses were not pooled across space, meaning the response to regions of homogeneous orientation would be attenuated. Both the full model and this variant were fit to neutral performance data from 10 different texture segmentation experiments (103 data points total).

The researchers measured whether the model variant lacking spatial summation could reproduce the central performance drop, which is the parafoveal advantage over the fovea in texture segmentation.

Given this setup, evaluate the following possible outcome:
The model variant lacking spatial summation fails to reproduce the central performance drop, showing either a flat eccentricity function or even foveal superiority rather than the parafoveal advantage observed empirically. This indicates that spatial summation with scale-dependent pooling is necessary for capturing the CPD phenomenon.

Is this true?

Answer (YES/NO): YES